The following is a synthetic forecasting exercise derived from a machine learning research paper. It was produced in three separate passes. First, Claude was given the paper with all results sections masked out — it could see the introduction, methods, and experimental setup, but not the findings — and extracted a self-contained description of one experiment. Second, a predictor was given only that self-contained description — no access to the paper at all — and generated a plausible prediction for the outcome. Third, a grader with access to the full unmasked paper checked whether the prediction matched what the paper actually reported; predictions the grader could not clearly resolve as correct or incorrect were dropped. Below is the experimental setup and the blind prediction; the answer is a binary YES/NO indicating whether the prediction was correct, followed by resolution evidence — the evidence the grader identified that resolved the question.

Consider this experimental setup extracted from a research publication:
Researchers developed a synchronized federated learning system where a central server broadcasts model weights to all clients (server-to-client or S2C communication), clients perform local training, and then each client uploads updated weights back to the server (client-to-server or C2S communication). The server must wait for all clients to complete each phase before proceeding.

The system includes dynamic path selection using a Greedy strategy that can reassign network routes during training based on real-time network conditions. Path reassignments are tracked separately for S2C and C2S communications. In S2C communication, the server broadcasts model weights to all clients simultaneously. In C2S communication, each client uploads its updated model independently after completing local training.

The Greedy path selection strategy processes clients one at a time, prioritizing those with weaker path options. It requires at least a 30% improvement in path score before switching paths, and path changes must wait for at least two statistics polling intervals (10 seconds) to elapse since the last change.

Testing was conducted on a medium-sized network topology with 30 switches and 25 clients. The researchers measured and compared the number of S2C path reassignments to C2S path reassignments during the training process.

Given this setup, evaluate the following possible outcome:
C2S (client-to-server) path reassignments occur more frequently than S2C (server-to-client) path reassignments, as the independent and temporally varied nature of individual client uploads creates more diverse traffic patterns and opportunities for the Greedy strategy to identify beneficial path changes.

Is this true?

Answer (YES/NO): YES